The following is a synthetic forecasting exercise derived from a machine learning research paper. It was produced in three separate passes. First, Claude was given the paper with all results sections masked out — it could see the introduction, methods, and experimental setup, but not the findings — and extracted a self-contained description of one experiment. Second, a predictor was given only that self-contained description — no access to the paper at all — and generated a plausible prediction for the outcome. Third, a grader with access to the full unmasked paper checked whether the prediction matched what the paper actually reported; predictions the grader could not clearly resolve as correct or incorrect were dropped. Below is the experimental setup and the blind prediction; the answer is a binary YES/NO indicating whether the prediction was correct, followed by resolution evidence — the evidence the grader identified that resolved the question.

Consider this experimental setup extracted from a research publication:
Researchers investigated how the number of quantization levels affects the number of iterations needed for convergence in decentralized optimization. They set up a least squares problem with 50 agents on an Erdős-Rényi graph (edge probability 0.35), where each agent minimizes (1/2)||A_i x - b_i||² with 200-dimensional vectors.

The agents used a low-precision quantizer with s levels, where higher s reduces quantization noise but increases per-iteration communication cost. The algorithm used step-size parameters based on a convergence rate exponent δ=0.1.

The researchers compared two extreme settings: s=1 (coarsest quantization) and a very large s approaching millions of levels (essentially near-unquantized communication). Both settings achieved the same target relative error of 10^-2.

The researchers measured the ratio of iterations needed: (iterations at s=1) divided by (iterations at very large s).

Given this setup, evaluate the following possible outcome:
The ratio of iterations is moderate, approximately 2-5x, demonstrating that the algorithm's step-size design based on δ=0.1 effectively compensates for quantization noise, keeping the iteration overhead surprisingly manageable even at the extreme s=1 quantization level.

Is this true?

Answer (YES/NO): NO